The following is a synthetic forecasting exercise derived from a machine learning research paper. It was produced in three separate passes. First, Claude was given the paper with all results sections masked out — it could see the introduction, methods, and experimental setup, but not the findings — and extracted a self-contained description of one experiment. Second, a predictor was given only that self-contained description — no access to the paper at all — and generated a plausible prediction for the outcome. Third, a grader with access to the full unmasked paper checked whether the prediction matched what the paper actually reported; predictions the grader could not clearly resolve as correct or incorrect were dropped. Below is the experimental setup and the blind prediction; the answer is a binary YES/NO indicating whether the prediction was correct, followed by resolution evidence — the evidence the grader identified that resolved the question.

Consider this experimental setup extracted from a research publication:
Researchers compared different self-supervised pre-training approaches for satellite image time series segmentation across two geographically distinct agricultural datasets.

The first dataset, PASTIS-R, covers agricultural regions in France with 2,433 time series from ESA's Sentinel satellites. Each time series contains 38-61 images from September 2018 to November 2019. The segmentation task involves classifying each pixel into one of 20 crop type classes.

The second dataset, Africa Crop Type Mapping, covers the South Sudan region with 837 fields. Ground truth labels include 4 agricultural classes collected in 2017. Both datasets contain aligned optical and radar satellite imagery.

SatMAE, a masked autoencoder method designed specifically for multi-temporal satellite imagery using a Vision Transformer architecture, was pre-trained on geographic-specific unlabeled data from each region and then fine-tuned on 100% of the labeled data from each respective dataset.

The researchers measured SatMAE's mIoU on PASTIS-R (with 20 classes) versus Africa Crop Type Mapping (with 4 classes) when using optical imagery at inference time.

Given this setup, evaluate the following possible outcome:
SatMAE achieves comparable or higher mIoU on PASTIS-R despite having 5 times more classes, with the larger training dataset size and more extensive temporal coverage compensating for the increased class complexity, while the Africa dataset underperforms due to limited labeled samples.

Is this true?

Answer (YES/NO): YES